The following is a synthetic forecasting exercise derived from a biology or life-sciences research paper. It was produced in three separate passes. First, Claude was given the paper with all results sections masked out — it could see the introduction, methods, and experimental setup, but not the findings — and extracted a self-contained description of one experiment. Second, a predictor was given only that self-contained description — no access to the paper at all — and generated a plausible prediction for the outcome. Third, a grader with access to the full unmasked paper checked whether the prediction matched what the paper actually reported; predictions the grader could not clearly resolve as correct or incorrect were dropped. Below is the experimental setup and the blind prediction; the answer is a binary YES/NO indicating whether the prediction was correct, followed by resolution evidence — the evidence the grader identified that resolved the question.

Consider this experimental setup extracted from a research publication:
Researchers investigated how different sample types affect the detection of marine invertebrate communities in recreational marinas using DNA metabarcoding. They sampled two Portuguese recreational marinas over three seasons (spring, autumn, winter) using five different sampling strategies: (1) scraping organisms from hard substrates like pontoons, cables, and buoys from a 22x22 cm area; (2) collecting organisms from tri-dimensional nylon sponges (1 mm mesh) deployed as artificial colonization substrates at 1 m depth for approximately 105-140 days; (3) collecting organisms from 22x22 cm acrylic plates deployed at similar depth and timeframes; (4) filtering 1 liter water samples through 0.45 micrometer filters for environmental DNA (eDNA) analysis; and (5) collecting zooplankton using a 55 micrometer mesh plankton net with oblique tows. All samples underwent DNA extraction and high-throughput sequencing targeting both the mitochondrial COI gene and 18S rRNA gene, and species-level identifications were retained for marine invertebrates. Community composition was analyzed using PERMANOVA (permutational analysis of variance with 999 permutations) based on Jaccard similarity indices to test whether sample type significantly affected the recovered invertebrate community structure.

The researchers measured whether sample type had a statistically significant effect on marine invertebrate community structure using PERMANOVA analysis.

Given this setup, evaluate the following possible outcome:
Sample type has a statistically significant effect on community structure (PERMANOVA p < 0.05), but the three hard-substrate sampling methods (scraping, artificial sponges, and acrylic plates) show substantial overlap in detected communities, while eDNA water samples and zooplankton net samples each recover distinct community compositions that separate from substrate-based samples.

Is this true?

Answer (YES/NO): YES